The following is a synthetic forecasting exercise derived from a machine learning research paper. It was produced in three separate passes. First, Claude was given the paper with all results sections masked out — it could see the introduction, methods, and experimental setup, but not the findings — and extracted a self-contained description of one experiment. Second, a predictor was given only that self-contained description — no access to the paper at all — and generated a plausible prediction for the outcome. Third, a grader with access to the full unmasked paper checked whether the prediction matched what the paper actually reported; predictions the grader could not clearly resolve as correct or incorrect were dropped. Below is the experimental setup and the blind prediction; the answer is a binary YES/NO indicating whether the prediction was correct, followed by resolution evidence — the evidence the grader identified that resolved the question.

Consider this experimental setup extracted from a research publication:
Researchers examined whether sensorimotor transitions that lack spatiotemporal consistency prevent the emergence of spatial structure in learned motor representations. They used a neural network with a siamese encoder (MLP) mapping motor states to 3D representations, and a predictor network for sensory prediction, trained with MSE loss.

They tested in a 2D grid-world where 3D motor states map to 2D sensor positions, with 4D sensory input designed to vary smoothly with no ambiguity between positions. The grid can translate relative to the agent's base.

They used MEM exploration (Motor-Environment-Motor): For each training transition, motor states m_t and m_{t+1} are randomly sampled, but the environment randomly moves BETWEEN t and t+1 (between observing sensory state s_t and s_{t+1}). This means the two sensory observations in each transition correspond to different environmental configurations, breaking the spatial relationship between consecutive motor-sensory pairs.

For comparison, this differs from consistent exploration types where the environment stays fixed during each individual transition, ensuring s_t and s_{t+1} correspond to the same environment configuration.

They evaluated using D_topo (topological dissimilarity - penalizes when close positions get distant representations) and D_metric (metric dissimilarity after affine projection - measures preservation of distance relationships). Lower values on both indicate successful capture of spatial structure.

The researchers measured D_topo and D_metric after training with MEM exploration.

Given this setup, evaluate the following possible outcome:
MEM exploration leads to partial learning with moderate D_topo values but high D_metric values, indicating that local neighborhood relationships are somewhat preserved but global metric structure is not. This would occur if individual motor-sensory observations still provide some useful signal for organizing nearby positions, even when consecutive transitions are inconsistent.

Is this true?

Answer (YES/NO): NO